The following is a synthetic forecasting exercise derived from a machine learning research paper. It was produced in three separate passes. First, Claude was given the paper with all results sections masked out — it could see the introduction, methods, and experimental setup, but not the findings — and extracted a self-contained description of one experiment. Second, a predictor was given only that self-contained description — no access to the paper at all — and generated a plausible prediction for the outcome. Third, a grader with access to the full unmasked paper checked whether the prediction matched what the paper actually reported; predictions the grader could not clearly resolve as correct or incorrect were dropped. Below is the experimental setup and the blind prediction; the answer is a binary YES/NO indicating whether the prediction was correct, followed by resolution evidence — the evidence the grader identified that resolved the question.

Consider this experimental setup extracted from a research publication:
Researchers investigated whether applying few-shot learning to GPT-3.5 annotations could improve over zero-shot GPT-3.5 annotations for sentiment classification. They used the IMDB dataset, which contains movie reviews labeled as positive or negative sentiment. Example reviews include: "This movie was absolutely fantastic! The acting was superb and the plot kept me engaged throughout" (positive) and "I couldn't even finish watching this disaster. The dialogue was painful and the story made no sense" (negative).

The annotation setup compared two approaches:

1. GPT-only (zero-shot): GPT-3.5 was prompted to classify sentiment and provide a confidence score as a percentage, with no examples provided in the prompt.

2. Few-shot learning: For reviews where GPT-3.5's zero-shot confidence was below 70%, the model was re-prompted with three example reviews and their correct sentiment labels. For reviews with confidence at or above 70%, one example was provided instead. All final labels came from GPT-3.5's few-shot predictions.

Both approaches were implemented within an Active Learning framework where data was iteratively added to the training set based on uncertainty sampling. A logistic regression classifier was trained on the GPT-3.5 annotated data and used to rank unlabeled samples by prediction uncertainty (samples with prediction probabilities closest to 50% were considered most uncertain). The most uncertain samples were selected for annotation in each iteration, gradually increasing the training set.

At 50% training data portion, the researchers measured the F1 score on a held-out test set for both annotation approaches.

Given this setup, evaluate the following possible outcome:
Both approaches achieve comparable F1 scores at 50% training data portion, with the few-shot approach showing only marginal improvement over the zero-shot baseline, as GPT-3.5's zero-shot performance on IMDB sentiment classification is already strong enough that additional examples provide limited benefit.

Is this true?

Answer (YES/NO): YES